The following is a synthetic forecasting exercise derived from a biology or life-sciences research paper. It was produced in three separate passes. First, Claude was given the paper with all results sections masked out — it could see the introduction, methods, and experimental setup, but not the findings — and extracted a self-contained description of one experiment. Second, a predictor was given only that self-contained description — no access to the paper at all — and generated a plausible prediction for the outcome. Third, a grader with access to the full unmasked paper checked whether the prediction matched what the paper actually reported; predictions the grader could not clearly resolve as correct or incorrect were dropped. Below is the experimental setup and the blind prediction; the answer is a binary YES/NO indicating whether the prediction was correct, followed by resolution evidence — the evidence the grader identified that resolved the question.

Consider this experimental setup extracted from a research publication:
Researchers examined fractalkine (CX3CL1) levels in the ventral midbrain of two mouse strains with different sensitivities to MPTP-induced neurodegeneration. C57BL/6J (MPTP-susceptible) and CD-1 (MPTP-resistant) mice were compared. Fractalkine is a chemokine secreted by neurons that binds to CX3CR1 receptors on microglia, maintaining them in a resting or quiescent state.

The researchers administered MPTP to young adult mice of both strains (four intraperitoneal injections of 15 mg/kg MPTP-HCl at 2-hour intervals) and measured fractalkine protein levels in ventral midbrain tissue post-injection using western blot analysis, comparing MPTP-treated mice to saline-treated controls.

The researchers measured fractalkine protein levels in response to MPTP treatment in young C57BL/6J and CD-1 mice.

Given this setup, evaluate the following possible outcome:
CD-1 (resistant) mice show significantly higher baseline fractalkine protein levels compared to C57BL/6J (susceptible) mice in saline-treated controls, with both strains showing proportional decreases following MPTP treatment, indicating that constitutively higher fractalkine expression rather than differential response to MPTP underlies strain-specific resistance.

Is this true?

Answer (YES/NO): NO